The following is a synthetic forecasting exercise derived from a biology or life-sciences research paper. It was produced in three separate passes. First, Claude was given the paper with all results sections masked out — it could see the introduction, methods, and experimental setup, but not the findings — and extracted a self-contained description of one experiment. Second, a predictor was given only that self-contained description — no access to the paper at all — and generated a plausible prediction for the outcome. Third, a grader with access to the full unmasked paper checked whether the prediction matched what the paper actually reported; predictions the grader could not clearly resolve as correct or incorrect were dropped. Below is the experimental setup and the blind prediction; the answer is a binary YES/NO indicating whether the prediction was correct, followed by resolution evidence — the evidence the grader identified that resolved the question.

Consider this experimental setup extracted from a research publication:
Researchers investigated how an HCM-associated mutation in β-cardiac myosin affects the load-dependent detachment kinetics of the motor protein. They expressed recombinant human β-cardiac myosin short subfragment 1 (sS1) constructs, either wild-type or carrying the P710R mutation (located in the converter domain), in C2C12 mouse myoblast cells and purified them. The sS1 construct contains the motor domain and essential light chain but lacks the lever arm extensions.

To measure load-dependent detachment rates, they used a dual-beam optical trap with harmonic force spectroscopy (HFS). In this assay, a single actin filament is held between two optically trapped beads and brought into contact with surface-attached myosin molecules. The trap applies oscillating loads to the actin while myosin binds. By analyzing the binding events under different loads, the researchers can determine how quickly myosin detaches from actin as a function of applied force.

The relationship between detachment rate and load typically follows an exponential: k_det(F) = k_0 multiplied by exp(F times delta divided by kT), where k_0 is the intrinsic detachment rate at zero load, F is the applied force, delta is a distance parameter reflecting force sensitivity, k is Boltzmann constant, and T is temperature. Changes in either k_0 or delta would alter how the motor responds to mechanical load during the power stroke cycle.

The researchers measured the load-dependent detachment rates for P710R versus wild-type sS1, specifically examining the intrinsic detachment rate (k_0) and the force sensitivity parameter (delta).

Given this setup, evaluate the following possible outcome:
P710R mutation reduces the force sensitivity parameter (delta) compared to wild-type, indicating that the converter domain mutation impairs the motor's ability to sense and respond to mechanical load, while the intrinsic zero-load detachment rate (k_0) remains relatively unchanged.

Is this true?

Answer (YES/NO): YES